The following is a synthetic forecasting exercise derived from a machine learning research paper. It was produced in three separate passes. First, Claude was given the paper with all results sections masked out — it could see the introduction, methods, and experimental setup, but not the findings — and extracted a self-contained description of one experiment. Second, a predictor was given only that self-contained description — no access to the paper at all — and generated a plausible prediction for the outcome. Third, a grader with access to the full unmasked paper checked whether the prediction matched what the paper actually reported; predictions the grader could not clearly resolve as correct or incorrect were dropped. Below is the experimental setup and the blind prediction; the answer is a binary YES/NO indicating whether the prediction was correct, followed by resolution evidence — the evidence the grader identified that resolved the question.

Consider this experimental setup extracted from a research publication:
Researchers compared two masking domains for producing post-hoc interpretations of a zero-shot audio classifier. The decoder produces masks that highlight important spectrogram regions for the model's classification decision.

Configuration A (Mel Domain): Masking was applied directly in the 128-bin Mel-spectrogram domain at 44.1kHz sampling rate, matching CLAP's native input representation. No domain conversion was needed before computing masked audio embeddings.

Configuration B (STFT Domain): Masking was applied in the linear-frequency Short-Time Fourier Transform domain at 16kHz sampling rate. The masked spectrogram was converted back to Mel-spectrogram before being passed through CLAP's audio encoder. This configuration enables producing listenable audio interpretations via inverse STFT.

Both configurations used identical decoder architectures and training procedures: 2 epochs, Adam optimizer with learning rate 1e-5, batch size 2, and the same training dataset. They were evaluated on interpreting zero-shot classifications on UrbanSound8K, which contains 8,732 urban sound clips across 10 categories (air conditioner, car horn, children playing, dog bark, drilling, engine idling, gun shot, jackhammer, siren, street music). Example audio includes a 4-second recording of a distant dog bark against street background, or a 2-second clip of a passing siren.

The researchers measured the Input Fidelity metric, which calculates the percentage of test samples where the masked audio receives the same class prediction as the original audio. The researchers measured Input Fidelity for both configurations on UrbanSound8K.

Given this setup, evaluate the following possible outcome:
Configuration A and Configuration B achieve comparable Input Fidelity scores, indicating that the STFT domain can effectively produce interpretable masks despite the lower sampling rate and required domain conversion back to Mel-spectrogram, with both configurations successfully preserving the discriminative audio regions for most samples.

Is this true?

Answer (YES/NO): NO